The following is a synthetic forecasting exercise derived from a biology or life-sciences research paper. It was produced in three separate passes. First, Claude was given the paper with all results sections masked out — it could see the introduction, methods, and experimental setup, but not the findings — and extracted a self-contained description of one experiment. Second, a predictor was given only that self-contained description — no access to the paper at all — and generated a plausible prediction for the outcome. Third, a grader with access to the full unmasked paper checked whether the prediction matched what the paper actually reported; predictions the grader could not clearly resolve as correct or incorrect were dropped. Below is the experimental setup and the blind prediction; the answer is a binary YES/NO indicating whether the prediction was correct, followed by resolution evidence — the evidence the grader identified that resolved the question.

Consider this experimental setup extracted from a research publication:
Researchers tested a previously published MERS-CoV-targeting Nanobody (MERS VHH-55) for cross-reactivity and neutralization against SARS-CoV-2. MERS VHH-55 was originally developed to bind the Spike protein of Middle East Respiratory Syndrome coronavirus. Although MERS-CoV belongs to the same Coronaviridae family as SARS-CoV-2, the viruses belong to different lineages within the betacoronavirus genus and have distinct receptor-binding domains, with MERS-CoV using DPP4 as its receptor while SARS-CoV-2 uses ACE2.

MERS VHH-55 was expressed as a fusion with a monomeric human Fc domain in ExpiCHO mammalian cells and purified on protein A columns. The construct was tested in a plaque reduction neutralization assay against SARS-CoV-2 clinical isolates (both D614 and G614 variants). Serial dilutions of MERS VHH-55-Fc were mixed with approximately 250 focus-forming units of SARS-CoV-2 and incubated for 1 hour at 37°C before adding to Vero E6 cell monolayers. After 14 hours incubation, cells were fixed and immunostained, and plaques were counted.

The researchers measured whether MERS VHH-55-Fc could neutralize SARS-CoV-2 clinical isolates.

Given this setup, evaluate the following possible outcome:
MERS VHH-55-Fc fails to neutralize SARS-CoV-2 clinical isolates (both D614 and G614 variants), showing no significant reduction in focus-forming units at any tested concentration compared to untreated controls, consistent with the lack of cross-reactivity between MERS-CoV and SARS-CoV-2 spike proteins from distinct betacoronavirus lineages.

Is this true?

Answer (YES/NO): YES